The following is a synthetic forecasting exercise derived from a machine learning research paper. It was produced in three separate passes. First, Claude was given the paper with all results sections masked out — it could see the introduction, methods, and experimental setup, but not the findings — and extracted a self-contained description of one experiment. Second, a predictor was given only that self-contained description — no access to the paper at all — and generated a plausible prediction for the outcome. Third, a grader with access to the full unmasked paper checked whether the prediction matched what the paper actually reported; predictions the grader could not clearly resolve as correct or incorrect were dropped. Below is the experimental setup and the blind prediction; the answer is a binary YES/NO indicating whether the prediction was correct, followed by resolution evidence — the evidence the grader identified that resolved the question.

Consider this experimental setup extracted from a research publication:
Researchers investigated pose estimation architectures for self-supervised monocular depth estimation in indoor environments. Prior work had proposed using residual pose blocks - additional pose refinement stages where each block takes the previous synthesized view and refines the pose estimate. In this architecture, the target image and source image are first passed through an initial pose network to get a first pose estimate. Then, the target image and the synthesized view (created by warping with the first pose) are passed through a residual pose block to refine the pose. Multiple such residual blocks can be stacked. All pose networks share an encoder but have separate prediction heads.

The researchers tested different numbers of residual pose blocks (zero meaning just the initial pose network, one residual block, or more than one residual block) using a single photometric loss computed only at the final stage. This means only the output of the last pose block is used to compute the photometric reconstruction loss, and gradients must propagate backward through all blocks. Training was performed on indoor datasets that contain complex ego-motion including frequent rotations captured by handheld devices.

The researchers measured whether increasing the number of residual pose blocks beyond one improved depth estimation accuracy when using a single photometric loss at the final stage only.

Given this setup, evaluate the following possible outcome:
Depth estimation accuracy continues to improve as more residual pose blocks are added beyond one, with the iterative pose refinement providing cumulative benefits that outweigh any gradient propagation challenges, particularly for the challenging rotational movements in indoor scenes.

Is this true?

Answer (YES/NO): NO